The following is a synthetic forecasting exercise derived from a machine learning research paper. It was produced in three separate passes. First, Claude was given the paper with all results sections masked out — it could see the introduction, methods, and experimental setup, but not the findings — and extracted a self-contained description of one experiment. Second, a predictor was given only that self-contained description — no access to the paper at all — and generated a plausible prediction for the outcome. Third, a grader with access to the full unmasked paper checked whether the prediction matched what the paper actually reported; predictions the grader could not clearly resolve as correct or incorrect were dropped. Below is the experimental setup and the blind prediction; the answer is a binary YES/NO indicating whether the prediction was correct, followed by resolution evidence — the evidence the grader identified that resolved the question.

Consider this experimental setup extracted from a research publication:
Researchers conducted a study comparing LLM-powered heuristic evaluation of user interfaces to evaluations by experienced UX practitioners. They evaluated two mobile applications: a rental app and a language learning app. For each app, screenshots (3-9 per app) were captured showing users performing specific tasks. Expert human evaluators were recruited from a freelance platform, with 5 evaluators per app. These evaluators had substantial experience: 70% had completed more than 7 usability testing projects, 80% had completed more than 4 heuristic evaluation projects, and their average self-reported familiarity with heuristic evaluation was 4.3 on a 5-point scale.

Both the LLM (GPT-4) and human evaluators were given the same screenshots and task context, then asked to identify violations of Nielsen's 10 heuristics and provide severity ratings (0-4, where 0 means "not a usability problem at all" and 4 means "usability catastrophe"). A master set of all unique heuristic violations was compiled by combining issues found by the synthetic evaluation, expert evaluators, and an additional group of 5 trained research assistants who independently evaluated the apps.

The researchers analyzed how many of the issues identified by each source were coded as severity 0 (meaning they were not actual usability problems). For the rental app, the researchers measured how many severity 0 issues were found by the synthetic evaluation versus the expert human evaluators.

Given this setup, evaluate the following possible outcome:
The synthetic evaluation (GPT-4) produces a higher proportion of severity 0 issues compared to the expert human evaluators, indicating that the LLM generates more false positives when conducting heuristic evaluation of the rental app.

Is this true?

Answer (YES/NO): YES